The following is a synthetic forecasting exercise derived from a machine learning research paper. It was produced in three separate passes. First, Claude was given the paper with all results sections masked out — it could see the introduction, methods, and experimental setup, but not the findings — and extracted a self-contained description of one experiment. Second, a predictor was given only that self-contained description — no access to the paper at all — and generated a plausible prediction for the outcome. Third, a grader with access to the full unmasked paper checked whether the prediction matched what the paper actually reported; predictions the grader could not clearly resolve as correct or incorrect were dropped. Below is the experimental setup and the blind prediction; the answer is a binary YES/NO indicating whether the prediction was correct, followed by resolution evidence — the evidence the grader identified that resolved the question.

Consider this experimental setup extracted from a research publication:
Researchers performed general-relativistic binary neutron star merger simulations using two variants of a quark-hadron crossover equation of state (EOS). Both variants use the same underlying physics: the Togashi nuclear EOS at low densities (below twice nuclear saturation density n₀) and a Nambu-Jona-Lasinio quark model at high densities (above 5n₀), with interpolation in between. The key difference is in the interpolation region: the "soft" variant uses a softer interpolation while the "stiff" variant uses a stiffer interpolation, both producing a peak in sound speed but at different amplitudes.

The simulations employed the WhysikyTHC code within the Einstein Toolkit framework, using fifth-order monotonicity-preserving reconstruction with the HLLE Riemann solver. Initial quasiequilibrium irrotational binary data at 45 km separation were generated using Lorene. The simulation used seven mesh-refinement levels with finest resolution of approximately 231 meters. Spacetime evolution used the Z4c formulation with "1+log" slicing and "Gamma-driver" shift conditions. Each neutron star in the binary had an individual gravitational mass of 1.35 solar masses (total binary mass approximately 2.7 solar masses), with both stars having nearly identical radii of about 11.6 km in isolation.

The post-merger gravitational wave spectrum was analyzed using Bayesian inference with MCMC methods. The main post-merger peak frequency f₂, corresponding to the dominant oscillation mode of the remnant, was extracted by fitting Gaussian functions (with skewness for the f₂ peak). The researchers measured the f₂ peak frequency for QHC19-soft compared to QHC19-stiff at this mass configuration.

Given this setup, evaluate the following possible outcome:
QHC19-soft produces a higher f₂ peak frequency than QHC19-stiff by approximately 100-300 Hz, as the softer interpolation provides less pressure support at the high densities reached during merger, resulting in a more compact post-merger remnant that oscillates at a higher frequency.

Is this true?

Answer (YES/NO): YES